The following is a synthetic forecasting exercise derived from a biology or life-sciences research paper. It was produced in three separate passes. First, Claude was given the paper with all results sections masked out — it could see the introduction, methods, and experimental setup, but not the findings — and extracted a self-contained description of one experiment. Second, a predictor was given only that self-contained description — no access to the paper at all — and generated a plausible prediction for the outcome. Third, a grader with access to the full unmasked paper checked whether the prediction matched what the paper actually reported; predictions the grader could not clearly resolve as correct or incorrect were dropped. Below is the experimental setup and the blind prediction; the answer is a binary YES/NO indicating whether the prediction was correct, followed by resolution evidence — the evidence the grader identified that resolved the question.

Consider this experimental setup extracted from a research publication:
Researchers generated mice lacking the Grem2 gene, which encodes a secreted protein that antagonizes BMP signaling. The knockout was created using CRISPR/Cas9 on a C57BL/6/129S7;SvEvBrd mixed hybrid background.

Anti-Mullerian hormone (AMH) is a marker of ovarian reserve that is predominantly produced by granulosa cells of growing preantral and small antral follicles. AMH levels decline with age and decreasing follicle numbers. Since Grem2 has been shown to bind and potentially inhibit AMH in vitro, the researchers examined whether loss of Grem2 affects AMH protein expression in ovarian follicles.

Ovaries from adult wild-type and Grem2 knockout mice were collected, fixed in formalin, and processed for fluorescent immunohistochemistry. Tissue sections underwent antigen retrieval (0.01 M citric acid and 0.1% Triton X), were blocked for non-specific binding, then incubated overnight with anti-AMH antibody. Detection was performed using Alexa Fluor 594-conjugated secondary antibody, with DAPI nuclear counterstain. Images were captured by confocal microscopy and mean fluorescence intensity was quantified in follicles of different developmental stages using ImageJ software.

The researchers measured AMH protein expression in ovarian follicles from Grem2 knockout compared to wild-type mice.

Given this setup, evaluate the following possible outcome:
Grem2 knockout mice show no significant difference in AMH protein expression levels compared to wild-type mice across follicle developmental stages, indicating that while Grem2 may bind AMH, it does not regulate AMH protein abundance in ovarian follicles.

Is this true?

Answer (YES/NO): NO